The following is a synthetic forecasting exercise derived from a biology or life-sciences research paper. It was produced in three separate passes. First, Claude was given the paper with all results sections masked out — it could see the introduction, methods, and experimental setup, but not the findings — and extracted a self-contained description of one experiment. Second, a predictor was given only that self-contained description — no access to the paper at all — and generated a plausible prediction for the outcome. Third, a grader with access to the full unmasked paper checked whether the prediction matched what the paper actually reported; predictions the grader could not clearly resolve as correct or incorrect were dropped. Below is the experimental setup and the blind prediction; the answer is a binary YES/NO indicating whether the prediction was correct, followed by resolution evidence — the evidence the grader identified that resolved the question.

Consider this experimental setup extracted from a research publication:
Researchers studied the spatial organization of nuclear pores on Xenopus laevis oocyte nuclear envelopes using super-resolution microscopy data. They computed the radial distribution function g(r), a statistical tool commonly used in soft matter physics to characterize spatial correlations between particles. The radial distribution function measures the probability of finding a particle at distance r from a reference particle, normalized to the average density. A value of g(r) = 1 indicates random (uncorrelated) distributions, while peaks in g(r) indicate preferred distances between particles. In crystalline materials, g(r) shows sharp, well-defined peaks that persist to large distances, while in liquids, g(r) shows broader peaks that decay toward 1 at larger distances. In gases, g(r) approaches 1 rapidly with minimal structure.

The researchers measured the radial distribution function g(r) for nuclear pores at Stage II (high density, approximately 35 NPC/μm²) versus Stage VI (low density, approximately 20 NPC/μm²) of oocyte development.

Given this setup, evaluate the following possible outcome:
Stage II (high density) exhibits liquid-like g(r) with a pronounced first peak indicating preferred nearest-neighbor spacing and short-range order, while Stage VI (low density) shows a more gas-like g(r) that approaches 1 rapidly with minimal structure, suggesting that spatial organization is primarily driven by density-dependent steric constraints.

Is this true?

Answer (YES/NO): NO